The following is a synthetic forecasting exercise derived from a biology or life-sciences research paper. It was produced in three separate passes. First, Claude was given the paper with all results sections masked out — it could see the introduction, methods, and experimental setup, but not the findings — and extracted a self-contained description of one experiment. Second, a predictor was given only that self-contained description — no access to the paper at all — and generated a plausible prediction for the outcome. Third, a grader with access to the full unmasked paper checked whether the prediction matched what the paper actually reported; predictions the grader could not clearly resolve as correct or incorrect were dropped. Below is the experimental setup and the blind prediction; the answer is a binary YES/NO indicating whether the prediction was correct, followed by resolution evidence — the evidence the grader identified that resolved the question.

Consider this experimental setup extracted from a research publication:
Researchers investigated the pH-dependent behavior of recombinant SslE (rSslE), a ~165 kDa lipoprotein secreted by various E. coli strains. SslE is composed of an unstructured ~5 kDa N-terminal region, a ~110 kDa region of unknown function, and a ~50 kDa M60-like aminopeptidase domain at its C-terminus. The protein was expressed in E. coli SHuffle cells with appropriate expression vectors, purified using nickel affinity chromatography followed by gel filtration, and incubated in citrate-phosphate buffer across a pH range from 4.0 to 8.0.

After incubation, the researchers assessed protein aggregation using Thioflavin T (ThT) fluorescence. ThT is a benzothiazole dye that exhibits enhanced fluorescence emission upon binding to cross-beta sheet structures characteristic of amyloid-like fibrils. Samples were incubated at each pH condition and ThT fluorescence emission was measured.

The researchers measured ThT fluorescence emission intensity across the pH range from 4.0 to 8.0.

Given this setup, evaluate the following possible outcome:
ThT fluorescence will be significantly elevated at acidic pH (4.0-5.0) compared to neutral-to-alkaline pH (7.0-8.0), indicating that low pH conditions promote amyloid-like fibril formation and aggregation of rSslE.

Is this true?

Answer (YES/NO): NO